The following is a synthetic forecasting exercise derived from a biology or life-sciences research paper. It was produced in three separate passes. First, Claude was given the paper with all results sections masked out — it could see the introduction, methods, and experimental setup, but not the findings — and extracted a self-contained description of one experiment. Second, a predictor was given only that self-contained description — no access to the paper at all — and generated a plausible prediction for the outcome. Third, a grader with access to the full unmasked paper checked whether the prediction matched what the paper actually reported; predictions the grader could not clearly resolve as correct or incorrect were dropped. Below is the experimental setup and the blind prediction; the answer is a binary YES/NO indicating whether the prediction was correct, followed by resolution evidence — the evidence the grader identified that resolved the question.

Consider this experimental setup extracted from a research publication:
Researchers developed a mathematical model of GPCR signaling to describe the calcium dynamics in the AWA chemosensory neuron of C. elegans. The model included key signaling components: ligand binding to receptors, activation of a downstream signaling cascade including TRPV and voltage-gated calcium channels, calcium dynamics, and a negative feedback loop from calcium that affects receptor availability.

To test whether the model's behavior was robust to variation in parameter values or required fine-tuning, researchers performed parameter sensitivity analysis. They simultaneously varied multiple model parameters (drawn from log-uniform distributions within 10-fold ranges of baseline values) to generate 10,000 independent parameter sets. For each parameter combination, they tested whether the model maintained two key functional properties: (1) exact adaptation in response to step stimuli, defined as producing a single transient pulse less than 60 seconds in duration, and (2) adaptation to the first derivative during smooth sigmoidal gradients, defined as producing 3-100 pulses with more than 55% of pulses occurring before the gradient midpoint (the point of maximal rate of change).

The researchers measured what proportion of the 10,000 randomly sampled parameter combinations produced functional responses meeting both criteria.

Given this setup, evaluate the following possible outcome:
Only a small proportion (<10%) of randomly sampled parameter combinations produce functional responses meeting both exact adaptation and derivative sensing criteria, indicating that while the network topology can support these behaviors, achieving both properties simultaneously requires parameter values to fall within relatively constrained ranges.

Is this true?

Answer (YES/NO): NO